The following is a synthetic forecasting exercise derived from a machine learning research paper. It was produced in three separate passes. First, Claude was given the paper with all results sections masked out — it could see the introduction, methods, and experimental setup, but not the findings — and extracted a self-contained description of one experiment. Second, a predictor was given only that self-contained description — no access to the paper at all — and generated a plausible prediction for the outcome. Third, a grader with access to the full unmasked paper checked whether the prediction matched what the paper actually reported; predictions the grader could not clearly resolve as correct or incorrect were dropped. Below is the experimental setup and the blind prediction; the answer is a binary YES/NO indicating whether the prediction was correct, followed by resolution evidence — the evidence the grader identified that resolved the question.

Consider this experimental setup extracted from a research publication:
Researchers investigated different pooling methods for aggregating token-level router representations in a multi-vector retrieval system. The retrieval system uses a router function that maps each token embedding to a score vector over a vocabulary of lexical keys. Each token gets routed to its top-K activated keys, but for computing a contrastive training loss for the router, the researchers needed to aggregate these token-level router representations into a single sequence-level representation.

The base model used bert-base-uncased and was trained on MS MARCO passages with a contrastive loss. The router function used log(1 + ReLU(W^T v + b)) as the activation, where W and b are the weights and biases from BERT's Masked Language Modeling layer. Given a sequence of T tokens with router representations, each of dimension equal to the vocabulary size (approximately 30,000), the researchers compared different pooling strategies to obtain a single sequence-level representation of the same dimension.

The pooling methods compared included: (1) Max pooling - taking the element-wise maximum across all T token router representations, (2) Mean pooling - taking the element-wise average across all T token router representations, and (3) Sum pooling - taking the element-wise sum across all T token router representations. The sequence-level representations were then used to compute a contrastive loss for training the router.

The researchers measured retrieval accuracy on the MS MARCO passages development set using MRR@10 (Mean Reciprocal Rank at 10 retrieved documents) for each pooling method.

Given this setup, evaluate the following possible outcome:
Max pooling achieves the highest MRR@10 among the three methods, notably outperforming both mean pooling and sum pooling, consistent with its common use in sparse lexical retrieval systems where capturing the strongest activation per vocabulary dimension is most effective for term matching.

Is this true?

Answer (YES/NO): NO